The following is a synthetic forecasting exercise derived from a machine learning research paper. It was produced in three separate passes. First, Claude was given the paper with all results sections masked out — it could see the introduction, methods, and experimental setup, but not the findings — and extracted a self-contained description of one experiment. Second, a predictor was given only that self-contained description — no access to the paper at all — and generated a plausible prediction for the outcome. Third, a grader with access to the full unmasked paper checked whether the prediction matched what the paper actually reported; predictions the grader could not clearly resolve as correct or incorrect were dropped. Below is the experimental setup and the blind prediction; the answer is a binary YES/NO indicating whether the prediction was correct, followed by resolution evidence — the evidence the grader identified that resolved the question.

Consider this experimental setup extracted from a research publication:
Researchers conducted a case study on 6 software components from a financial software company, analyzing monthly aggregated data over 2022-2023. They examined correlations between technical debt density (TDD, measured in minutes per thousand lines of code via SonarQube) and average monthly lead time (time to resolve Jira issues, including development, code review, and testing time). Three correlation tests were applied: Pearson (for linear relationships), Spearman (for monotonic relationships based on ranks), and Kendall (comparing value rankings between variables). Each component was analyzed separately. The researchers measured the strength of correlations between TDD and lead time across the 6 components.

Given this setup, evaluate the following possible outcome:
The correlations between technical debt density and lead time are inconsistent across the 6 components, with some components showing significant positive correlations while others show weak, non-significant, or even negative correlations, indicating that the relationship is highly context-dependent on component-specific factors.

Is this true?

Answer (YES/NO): YES